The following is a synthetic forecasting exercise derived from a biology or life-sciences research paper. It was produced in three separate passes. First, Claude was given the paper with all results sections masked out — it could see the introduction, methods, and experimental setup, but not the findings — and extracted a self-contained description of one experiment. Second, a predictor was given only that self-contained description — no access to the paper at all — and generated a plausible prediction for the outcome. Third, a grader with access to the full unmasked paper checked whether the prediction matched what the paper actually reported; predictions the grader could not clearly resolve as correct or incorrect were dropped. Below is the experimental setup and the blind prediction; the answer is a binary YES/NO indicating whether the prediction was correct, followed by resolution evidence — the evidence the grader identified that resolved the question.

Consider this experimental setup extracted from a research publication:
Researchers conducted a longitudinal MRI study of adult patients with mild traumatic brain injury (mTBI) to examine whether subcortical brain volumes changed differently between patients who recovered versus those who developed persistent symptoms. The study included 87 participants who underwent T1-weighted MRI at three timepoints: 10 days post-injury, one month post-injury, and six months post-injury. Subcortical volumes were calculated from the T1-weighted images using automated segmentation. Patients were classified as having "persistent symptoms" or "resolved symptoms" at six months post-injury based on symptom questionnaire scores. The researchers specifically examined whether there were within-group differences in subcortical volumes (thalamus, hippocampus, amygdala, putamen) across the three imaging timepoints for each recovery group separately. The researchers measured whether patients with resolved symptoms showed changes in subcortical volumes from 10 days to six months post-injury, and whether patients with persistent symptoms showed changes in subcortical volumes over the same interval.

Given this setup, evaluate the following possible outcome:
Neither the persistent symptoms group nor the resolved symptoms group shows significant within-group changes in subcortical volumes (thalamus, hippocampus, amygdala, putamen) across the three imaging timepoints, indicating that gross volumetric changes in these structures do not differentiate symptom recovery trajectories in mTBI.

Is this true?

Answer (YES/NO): NO